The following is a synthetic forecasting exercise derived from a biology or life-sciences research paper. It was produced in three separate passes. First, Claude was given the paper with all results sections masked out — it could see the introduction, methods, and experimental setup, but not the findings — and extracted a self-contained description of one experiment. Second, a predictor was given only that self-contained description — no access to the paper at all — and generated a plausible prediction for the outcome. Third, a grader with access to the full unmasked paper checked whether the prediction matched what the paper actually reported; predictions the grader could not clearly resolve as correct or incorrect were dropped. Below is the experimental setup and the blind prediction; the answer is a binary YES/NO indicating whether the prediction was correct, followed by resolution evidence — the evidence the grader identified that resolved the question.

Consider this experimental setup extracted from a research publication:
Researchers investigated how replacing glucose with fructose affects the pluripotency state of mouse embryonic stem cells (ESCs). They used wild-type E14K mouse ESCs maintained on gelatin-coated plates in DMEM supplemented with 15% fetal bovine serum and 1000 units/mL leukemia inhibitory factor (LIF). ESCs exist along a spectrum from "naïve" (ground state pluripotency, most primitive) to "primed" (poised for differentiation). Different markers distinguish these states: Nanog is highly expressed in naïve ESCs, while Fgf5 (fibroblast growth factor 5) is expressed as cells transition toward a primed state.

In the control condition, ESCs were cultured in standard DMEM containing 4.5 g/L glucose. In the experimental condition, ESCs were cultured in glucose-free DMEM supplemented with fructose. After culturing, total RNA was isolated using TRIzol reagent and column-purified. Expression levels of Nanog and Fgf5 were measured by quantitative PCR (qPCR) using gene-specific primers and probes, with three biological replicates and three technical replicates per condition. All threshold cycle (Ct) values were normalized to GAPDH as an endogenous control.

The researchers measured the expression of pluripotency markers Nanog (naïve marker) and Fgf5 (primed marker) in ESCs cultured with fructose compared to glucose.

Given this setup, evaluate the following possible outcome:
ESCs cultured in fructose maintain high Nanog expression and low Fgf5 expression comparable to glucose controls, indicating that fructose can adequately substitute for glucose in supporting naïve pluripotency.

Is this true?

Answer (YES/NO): NO